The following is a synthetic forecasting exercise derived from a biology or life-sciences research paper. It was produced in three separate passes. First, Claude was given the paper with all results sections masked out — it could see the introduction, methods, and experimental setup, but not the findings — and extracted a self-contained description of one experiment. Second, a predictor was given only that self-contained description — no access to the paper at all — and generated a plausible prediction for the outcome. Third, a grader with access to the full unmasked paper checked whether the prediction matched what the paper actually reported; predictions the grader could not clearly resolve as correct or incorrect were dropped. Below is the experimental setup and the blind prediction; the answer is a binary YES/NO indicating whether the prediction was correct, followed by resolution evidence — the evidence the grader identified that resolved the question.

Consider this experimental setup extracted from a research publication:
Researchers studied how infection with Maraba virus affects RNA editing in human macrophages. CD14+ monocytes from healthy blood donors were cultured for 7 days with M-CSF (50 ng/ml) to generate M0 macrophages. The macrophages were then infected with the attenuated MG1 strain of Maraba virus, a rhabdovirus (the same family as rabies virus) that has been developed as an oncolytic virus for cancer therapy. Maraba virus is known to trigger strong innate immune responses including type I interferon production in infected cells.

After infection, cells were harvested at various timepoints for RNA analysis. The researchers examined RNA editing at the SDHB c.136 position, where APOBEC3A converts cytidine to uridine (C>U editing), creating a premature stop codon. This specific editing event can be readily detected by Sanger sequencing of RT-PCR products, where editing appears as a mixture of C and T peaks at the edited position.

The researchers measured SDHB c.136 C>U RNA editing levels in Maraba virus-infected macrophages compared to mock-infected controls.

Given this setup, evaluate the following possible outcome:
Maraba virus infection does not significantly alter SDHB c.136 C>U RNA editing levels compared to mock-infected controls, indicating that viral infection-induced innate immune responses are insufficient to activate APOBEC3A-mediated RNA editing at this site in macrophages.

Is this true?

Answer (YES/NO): NO